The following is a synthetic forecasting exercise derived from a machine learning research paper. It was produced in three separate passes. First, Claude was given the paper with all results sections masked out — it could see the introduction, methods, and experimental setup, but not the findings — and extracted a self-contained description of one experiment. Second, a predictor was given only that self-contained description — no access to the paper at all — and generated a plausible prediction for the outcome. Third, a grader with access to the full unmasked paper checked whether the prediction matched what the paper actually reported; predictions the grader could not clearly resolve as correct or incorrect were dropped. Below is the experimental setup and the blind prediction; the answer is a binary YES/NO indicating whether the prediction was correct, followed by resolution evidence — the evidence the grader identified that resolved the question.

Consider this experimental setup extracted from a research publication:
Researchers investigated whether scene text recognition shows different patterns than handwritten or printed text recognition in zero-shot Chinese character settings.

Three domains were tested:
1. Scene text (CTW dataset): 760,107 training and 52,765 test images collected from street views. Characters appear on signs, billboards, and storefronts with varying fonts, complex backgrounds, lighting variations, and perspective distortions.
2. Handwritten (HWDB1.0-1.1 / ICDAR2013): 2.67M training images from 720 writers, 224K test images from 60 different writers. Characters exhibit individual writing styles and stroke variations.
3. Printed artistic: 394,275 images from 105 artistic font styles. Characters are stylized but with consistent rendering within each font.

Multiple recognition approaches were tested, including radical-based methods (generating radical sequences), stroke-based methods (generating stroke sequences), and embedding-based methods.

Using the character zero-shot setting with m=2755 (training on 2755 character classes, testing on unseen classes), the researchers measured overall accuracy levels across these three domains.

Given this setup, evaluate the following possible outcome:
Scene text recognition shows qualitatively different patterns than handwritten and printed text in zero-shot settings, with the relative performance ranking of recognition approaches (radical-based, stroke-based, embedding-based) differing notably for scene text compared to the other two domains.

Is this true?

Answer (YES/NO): NO